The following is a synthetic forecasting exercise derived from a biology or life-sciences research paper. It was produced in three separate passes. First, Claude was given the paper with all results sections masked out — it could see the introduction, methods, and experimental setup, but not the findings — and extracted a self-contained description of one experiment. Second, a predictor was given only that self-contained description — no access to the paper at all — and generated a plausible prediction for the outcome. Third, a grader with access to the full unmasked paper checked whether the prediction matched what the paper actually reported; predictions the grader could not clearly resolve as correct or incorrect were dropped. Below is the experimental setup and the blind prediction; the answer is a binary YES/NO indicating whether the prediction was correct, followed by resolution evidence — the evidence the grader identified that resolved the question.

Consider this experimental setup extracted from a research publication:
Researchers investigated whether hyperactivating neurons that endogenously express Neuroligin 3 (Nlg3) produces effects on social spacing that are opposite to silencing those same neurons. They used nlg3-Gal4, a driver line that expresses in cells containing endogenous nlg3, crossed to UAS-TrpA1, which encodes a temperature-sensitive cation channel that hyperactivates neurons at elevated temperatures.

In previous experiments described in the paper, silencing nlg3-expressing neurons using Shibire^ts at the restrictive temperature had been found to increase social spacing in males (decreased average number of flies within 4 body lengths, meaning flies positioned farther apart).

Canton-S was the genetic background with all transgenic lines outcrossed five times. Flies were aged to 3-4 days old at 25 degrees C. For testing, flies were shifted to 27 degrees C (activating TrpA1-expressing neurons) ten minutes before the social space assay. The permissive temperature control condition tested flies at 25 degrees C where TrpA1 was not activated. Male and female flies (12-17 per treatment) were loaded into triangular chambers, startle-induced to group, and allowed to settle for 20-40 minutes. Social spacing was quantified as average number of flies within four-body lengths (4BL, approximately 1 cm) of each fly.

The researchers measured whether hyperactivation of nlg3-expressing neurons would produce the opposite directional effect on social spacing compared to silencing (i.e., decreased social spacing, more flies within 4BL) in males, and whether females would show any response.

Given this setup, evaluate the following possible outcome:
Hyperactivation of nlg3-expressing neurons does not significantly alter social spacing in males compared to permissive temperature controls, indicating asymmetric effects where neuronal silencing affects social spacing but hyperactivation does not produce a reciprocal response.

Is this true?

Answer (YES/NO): NO